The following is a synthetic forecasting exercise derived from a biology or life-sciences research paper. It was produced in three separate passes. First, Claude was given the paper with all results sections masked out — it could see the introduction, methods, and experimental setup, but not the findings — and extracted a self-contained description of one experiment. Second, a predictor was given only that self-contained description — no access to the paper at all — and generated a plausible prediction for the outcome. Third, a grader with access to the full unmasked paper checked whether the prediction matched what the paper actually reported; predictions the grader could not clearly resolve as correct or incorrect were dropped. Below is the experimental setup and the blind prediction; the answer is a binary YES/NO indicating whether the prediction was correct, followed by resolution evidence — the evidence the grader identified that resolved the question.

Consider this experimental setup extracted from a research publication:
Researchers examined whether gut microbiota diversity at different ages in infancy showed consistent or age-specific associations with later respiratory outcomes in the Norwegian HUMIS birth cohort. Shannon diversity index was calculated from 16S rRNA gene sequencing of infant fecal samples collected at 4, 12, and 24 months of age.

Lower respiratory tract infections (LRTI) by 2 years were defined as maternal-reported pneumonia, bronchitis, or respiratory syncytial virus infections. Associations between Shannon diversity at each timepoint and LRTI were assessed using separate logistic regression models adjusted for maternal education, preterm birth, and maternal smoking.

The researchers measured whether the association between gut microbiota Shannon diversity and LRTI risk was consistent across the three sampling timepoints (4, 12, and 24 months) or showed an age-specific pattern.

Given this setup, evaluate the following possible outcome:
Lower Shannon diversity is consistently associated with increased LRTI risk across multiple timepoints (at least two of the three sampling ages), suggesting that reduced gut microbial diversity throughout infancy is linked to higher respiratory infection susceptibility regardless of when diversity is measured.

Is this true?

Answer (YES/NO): NO